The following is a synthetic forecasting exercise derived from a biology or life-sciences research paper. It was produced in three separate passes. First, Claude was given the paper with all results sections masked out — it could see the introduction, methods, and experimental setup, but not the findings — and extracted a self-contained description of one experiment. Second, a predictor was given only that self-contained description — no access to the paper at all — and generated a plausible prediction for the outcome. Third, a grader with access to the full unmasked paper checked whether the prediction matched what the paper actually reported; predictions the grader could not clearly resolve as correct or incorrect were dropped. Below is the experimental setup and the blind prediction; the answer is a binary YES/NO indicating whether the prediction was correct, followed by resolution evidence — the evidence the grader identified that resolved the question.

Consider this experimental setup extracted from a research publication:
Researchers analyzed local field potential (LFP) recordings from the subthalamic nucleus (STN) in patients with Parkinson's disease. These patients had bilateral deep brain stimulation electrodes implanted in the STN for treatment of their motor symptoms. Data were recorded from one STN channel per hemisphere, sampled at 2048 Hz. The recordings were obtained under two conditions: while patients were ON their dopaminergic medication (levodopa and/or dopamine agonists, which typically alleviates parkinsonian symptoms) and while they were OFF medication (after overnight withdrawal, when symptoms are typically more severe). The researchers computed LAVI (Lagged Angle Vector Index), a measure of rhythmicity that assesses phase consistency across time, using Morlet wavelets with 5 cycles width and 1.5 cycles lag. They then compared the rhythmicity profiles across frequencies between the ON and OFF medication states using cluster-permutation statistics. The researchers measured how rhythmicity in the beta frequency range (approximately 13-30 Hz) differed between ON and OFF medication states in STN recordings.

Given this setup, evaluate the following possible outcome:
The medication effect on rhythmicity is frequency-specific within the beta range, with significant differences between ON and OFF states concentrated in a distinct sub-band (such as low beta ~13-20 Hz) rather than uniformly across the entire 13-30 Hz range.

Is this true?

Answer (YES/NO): YES